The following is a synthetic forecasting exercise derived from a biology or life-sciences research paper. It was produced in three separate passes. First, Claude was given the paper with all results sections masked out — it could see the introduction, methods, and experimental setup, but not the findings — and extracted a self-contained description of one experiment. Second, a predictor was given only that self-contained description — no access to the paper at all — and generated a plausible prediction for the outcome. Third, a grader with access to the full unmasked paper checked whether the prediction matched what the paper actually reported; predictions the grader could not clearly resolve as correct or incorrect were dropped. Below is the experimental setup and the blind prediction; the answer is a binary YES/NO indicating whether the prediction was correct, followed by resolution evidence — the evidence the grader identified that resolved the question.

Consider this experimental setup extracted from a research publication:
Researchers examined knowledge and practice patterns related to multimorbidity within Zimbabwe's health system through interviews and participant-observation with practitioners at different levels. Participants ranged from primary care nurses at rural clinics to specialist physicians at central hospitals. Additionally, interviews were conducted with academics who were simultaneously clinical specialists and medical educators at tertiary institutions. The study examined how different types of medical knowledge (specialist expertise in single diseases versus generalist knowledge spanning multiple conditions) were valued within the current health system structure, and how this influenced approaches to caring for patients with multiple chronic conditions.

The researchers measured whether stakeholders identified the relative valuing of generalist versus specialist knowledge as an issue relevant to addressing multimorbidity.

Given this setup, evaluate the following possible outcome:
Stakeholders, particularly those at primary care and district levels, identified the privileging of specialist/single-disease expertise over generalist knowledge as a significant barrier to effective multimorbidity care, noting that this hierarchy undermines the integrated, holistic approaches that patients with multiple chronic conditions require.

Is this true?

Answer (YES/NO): YES